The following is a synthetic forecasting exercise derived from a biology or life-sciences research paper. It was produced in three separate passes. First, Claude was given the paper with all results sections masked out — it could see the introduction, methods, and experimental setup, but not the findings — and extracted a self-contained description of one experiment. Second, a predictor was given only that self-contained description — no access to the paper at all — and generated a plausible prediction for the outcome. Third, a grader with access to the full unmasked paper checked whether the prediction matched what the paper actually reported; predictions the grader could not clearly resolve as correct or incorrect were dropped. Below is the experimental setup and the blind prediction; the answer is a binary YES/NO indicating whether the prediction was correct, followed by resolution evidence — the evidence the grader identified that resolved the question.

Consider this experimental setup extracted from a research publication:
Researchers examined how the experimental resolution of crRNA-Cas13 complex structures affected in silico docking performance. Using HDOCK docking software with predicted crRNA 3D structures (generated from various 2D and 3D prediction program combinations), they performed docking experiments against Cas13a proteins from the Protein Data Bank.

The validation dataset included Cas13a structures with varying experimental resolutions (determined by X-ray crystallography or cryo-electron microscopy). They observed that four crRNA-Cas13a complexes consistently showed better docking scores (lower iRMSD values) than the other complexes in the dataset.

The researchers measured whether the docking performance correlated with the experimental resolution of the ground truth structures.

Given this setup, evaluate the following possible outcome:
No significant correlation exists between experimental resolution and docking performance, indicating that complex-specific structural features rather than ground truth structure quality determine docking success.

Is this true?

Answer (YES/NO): NO